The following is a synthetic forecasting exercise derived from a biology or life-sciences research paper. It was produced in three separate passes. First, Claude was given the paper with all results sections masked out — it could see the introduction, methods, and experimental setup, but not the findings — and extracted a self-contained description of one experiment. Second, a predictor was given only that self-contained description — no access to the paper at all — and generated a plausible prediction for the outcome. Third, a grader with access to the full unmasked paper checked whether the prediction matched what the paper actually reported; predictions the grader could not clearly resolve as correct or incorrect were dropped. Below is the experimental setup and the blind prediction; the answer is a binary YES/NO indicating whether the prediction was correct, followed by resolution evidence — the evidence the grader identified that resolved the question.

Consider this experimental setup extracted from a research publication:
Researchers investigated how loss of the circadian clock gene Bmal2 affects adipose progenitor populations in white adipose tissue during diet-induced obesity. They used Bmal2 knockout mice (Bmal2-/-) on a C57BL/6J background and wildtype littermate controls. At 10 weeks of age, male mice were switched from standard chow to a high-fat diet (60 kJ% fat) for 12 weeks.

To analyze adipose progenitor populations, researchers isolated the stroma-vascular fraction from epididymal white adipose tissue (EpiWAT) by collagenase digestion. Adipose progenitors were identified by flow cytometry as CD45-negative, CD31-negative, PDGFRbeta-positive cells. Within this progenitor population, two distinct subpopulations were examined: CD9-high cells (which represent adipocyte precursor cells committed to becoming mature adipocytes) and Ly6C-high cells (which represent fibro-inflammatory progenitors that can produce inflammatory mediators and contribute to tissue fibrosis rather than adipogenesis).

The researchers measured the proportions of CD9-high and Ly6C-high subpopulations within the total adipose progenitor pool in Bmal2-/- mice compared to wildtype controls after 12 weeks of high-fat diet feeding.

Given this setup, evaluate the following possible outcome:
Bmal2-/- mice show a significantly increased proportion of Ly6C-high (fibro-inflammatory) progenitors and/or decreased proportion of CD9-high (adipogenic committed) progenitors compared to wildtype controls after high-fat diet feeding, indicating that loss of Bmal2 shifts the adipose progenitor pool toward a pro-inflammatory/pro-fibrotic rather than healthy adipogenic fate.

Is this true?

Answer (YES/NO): NO